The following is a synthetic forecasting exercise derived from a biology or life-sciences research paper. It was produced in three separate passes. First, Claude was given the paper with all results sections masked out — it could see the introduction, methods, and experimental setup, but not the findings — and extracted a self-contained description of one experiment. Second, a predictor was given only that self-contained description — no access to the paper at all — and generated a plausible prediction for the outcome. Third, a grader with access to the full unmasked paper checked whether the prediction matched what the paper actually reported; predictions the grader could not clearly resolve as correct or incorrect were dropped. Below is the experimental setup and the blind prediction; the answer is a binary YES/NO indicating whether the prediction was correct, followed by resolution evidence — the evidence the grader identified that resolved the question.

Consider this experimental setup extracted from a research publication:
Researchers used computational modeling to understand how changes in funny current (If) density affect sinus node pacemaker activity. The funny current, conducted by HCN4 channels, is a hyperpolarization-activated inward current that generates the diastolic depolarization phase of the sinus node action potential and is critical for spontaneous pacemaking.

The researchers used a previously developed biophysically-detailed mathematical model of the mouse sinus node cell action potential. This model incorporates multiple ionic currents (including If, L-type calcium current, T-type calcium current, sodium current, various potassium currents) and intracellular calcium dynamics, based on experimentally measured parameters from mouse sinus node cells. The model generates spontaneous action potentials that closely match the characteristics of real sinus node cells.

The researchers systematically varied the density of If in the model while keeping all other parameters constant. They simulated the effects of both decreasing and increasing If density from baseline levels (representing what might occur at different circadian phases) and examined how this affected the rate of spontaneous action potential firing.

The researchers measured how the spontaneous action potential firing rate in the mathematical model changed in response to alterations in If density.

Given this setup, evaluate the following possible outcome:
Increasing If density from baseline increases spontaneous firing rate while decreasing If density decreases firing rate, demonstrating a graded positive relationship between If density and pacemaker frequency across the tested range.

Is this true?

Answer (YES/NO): YES